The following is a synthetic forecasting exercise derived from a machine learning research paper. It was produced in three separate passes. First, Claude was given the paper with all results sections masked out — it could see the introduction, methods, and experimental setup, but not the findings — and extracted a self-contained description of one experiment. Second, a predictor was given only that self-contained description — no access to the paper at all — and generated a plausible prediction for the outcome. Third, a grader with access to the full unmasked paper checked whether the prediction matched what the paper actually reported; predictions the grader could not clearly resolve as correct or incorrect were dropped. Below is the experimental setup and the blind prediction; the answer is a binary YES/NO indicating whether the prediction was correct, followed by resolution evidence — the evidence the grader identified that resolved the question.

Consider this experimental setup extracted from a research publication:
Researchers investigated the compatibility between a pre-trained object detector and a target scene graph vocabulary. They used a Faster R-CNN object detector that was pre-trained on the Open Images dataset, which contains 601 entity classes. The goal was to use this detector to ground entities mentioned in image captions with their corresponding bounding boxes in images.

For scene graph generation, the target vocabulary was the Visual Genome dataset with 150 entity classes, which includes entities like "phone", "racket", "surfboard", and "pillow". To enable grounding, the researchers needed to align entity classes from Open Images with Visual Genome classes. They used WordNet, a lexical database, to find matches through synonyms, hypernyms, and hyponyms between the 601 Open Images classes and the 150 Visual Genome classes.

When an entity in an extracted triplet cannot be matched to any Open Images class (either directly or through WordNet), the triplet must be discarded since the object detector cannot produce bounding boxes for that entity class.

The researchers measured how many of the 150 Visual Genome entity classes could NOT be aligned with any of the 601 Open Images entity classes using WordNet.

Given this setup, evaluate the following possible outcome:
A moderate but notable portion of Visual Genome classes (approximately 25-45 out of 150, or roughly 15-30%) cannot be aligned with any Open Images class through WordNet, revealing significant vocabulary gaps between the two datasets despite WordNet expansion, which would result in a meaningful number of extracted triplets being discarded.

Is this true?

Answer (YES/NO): YES